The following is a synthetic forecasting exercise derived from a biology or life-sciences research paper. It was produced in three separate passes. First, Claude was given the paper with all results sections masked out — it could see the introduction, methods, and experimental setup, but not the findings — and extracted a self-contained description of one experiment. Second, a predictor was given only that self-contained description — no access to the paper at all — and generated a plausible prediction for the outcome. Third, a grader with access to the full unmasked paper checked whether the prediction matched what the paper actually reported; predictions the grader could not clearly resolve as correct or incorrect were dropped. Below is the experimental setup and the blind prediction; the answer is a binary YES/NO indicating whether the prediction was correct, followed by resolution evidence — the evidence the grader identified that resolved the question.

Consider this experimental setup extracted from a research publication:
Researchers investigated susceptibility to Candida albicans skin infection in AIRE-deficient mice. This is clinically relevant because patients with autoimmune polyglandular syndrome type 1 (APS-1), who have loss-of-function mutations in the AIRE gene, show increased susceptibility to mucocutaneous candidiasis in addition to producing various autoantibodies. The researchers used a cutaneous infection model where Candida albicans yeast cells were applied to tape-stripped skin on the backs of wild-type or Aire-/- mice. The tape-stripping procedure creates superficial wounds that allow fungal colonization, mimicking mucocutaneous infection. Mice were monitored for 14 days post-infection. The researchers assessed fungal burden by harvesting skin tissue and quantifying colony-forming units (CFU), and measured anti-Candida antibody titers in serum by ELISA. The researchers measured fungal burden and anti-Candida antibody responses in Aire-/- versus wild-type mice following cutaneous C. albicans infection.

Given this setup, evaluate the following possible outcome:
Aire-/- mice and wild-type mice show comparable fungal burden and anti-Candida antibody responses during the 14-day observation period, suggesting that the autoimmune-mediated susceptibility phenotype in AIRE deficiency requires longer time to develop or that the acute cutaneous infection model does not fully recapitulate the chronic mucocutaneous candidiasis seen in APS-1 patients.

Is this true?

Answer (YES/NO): NO